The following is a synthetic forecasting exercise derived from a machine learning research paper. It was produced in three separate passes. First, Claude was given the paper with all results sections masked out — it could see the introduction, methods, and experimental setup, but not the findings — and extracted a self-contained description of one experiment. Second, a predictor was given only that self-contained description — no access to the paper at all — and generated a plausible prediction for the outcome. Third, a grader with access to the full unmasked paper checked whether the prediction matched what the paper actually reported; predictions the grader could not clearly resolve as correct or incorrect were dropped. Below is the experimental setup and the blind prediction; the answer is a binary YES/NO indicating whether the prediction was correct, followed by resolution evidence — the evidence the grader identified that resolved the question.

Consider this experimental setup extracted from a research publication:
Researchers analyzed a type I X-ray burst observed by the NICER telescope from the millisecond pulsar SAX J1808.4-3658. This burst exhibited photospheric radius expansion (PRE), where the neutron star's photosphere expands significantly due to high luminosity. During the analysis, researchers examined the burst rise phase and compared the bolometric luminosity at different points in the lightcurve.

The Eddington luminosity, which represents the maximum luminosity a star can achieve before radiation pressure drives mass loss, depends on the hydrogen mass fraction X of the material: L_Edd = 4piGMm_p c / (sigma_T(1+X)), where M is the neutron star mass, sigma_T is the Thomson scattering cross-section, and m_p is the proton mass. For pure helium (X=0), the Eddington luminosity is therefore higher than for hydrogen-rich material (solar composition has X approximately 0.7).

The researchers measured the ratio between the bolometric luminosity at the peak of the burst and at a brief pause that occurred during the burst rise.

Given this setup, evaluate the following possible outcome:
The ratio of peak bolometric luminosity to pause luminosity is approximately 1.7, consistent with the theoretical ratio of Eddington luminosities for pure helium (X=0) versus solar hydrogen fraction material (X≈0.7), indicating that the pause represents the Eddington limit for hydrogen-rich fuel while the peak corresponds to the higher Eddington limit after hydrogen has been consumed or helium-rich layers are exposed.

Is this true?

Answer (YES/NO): YES